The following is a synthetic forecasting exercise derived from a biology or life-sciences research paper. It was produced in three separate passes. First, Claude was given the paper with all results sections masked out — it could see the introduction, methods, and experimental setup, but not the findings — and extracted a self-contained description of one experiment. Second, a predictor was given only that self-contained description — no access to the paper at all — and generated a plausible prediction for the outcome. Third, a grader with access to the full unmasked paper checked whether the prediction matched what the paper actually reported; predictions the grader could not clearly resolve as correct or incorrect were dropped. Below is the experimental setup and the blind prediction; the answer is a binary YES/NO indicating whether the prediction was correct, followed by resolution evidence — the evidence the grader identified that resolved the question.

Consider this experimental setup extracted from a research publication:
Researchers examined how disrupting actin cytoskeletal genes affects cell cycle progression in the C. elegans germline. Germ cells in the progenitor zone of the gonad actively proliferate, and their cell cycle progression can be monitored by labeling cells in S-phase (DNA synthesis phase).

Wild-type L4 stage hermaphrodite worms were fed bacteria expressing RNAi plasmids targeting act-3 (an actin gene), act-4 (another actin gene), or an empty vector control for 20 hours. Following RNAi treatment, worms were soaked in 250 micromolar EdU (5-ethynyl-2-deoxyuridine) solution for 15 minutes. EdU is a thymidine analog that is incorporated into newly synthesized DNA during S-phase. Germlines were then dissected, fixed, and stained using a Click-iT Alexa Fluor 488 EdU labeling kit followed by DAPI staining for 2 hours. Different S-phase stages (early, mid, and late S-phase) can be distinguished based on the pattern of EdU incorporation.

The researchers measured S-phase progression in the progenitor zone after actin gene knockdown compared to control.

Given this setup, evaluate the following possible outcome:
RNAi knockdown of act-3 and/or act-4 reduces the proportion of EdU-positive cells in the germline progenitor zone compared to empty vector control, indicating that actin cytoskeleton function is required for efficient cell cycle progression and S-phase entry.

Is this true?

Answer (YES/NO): YES